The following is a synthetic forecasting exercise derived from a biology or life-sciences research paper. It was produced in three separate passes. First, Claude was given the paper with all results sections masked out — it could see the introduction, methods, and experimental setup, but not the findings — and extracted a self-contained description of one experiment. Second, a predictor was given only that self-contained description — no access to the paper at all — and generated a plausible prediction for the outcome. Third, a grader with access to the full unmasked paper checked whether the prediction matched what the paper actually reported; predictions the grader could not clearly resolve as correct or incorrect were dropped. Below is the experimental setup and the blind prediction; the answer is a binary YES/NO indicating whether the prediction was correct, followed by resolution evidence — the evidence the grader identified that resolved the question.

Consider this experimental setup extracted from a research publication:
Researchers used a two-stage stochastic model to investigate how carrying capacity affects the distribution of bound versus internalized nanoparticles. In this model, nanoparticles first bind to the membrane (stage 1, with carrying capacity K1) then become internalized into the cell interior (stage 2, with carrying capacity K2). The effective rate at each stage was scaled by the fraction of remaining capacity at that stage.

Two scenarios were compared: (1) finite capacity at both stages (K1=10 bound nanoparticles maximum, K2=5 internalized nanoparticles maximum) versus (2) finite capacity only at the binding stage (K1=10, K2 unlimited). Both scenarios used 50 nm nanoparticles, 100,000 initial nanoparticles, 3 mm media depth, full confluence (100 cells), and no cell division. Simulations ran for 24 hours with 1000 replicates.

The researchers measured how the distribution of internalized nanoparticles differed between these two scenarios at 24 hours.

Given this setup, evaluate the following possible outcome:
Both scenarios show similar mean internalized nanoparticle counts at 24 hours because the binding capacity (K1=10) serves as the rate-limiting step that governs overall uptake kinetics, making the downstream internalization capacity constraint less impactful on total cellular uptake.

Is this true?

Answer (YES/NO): NO